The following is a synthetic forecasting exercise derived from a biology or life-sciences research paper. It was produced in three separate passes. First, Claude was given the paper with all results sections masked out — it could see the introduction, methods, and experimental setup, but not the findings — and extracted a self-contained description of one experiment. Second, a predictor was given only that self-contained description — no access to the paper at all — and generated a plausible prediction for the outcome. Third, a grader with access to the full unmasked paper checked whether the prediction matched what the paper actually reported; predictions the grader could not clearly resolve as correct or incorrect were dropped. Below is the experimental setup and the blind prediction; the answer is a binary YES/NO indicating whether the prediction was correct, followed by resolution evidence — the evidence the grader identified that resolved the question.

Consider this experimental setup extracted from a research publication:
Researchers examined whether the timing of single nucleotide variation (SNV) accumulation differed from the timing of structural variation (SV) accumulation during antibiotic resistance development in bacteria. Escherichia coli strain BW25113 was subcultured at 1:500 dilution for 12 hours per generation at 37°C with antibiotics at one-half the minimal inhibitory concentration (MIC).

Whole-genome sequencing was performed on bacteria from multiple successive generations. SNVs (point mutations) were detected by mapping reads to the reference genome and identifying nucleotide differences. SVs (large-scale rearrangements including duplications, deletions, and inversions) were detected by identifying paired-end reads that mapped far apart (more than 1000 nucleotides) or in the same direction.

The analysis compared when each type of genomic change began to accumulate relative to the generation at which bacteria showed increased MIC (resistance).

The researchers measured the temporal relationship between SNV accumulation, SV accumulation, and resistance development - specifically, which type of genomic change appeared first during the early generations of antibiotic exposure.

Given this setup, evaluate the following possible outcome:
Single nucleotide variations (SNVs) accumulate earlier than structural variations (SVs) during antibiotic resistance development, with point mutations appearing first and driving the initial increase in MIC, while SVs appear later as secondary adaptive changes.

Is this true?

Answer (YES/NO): NO